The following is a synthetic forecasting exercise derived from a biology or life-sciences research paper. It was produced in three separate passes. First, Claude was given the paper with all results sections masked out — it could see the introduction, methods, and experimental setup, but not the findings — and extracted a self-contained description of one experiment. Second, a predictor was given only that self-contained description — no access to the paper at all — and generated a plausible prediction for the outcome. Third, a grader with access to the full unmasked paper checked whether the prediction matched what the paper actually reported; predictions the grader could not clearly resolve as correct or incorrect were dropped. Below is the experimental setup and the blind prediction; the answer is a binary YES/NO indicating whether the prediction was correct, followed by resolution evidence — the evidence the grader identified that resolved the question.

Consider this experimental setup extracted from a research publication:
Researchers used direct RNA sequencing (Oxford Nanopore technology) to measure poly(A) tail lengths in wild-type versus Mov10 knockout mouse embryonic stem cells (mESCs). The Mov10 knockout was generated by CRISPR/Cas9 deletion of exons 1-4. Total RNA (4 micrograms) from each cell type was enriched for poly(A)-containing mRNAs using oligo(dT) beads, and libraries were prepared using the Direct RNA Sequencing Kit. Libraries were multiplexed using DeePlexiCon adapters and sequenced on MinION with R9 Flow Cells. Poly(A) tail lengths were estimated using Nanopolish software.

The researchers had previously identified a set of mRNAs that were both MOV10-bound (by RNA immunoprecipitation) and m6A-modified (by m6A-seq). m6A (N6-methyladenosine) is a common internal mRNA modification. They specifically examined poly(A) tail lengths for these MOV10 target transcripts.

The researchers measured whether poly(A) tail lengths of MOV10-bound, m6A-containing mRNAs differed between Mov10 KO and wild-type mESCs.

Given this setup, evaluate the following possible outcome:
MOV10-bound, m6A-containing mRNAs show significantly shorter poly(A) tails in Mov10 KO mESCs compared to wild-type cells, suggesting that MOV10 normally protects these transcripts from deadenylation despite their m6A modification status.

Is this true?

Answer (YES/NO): NO